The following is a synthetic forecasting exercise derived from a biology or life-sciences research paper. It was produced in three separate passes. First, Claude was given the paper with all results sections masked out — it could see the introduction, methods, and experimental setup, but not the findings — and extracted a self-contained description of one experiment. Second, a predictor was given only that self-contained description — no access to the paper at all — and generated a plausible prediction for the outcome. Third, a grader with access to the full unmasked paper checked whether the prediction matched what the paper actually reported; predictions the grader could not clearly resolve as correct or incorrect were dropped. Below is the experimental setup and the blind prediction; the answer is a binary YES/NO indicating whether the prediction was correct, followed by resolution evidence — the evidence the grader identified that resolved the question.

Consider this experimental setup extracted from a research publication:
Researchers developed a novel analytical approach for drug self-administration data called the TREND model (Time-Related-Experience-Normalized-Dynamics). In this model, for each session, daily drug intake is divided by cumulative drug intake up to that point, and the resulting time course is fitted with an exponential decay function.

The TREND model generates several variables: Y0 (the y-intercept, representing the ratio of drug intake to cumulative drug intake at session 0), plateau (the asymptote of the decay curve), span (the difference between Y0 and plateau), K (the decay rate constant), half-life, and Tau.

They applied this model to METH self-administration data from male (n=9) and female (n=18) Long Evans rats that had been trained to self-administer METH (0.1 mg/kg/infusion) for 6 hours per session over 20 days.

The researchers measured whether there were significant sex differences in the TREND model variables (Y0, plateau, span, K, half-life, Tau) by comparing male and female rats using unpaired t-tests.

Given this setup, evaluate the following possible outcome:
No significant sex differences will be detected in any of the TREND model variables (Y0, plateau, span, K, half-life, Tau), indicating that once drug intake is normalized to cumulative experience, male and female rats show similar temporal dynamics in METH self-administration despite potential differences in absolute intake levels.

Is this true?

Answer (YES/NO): YES